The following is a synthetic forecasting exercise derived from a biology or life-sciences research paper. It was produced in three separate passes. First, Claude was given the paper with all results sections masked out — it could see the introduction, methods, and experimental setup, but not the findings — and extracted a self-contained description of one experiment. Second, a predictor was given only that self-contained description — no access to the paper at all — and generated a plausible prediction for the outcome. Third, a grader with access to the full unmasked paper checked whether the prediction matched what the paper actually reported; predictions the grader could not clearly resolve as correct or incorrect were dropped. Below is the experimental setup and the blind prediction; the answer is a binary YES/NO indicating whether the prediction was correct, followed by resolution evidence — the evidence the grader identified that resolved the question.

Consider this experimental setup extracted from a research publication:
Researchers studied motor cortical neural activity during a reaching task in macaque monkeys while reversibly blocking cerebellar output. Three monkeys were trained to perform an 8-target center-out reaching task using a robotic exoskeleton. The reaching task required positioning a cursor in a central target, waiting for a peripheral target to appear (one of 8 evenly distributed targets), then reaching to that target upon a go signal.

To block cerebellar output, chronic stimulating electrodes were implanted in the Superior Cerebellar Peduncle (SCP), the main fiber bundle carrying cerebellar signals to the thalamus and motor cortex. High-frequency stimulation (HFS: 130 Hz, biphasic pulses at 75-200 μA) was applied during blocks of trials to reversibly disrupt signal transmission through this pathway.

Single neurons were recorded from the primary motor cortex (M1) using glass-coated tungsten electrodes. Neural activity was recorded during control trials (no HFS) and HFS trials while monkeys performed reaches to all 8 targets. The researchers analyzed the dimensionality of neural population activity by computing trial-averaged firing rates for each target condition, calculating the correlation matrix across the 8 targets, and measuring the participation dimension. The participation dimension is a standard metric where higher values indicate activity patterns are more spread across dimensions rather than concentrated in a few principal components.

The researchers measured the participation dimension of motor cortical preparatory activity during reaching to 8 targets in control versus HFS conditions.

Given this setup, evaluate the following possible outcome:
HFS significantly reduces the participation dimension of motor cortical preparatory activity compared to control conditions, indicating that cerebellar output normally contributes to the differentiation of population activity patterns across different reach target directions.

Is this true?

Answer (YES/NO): NO